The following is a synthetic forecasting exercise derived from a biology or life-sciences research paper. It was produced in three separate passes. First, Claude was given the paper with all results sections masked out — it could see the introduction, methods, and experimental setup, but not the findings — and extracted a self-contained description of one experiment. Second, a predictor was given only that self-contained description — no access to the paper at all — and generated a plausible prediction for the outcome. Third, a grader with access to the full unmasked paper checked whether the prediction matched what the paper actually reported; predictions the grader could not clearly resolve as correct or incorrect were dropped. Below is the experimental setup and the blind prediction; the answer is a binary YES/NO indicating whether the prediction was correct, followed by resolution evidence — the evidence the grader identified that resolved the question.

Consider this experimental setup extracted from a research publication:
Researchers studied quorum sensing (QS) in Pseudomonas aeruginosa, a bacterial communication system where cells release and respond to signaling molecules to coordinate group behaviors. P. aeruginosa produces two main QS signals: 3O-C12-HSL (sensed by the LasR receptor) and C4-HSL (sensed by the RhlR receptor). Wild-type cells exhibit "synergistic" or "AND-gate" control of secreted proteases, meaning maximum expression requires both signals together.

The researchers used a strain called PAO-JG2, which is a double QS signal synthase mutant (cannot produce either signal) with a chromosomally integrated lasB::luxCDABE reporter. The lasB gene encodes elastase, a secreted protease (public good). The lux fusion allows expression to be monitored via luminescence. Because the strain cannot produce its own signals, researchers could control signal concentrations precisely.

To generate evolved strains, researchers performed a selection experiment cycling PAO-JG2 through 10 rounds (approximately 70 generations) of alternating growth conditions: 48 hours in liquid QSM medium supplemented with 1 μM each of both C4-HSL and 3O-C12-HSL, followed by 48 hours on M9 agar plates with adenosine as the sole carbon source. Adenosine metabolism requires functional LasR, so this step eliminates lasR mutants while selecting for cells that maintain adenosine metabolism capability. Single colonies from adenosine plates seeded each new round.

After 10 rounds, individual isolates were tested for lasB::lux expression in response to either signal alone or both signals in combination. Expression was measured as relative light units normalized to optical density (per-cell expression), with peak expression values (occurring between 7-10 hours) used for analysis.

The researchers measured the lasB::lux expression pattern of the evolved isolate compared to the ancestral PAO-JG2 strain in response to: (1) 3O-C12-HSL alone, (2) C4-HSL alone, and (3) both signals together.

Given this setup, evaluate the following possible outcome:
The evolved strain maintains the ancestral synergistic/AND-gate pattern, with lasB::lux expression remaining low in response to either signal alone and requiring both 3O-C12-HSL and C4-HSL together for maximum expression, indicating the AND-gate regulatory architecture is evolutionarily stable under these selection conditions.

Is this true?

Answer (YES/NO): NO